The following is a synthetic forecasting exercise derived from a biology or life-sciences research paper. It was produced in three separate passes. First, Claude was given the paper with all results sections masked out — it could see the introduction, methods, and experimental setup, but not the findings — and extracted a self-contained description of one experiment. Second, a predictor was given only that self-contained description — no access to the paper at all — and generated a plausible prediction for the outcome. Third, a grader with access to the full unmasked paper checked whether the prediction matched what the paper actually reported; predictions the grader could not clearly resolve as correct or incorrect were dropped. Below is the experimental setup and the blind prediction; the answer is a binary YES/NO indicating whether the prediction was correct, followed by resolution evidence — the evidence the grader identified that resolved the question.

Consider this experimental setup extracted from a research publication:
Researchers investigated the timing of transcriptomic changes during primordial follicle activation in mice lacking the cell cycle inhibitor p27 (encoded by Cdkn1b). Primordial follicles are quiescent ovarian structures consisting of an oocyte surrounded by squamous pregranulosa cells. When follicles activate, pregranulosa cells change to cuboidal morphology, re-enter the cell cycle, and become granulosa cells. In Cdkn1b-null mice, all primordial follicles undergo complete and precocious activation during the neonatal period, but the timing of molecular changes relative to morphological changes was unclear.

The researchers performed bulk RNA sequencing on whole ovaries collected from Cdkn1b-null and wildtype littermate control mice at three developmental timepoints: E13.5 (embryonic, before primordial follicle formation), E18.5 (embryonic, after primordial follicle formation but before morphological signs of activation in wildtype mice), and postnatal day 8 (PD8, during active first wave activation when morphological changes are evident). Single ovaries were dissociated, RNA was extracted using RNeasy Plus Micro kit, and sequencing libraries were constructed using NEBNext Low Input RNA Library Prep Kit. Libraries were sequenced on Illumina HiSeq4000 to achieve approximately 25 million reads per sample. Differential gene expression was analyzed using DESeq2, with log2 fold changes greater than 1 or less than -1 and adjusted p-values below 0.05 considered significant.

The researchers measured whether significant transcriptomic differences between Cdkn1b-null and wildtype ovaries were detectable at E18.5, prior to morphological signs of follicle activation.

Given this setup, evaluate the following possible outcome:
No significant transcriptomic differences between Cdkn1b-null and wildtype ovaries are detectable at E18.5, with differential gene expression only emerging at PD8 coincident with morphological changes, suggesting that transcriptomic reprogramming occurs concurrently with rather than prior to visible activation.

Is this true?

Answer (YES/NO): NO